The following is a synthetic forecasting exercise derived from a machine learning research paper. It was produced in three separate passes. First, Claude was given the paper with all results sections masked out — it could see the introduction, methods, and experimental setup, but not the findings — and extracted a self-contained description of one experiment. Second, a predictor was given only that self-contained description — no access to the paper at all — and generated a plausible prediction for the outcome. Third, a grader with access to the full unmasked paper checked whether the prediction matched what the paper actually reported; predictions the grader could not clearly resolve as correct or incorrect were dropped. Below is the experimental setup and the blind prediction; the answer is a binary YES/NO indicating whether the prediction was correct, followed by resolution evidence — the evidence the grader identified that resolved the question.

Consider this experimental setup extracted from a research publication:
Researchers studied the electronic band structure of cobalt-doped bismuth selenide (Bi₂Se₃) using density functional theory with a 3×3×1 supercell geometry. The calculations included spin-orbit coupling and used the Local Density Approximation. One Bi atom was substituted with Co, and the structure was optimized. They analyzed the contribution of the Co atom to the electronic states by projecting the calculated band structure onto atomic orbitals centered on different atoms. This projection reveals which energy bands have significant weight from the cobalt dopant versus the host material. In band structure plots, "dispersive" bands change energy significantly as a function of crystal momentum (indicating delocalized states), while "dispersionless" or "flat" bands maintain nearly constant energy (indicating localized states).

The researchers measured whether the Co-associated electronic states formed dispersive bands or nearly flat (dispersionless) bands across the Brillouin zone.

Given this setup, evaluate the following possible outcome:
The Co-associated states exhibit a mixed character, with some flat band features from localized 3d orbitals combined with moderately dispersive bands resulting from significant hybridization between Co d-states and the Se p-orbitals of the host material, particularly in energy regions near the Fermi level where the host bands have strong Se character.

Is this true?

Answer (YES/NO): NO